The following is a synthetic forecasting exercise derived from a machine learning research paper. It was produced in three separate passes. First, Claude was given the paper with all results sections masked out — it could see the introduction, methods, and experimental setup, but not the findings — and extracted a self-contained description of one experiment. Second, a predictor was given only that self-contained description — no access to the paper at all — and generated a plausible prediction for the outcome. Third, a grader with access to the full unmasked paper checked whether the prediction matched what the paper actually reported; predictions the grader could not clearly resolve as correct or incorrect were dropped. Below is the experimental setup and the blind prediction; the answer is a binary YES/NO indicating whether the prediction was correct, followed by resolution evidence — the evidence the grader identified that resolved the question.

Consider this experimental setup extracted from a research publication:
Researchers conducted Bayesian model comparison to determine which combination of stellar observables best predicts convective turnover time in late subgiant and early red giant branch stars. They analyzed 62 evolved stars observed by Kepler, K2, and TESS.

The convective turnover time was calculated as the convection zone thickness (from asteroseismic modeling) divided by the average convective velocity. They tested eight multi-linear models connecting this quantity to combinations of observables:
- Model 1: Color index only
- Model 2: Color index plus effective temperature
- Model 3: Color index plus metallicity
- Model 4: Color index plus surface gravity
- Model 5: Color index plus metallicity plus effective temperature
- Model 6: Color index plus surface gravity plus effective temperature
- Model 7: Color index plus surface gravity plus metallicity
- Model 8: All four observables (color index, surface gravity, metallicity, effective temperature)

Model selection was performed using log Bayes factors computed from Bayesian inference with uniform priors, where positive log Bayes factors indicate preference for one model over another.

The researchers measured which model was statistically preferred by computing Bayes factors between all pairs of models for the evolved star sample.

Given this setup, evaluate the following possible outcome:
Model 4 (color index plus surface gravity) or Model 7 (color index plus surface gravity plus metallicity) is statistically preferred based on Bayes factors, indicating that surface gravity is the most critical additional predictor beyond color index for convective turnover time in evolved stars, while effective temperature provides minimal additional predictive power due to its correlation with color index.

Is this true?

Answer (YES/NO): NO